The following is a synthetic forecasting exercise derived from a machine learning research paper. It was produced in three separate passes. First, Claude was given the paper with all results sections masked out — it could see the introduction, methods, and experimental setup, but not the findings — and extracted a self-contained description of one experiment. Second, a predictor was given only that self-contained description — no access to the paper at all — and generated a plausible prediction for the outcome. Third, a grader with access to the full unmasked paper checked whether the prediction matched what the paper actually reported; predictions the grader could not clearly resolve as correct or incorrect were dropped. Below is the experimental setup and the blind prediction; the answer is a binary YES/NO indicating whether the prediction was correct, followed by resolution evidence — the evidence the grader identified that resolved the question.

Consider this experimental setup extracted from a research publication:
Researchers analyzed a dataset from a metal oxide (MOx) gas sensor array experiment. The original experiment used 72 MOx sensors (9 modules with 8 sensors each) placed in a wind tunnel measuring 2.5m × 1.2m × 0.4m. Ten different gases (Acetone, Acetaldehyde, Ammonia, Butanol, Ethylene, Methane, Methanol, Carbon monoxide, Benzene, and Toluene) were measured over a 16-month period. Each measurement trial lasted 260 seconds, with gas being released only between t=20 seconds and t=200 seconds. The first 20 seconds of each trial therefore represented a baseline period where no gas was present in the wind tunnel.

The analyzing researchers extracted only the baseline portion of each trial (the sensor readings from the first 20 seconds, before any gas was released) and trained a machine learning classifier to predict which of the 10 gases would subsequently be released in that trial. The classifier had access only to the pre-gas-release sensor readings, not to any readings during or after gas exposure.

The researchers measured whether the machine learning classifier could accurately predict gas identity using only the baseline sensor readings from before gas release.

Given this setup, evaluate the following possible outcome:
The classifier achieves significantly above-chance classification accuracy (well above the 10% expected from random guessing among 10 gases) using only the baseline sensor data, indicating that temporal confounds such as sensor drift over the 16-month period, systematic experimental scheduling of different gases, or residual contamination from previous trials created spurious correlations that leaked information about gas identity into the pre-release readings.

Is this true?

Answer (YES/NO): YES